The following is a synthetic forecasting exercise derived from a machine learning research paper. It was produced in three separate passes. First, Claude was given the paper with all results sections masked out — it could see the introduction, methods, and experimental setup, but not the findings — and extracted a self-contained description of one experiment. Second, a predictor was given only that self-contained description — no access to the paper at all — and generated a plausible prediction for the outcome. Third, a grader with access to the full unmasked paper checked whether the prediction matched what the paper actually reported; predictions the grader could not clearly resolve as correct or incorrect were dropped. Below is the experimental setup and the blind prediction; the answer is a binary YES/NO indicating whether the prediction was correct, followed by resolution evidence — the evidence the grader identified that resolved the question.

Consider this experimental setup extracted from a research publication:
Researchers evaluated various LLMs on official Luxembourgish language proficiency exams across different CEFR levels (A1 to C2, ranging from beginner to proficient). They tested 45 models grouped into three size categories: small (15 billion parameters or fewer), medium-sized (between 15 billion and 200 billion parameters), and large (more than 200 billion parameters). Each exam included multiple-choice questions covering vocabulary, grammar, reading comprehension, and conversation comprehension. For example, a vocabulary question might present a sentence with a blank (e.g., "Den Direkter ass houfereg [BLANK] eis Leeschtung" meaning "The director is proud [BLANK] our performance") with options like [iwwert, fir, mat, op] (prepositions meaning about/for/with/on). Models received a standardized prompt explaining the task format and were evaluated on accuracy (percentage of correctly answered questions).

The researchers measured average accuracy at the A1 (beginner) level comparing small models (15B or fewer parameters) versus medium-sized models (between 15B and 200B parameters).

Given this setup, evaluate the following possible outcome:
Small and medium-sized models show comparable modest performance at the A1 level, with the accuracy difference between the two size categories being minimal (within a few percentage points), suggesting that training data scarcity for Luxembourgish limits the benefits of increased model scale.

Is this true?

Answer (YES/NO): NO